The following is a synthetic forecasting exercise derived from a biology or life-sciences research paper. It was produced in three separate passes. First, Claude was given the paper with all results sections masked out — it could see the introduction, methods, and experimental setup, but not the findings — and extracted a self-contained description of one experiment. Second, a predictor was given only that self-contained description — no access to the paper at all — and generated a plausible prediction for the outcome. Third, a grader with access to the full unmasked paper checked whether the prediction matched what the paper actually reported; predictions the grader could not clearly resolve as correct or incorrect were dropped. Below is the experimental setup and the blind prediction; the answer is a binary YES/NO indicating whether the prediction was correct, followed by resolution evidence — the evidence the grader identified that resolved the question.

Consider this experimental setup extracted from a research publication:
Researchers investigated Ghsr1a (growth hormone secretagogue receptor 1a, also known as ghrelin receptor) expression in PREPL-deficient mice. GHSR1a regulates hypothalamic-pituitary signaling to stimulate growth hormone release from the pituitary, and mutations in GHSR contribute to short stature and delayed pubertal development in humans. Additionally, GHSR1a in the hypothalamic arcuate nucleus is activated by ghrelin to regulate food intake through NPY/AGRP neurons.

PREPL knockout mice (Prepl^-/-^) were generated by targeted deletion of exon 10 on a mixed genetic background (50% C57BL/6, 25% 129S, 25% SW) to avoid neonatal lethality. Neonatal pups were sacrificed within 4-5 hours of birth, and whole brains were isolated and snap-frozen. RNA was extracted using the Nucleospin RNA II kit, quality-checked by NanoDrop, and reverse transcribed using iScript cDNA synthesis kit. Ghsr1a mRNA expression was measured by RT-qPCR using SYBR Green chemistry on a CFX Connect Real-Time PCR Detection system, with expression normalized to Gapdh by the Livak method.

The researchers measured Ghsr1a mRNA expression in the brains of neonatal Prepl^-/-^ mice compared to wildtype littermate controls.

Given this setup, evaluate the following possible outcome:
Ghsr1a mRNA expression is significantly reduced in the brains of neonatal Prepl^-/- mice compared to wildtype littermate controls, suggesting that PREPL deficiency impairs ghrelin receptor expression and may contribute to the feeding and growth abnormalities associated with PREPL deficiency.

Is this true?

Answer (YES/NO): YES